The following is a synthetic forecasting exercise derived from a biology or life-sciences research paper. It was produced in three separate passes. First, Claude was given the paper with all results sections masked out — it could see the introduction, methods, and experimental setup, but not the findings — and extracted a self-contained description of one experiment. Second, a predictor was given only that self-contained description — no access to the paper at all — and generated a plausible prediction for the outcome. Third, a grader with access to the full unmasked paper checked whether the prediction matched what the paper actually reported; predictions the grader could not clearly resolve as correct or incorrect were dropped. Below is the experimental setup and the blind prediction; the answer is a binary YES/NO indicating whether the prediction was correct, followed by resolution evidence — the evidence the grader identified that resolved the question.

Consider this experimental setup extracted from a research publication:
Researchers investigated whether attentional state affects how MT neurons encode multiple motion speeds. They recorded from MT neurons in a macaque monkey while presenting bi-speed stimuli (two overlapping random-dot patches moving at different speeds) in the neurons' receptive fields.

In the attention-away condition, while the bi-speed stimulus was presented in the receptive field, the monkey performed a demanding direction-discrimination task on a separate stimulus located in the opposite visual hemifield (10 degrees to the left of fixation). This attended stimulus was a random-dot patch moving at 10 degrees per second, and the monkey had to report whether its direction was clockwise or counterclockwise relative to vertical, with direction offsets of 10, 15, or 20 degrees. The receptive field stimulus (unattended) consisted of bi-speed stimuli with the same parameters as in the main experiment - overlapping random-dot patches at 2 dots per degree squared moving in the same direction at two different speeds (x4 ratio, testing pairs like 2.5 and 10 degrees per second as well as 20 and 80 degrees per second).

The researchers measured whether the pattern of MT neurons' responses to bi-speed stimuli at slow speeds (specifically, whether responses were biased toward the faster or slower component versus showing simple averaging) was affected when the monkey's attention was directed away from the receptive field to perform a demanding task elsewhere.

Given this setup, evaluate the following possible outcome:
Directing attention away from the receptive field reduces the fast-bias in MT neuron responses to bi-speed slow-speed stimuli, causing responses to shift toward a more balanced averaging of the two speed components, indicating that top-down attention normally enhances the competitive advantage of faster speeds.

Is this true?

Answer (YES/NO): NO